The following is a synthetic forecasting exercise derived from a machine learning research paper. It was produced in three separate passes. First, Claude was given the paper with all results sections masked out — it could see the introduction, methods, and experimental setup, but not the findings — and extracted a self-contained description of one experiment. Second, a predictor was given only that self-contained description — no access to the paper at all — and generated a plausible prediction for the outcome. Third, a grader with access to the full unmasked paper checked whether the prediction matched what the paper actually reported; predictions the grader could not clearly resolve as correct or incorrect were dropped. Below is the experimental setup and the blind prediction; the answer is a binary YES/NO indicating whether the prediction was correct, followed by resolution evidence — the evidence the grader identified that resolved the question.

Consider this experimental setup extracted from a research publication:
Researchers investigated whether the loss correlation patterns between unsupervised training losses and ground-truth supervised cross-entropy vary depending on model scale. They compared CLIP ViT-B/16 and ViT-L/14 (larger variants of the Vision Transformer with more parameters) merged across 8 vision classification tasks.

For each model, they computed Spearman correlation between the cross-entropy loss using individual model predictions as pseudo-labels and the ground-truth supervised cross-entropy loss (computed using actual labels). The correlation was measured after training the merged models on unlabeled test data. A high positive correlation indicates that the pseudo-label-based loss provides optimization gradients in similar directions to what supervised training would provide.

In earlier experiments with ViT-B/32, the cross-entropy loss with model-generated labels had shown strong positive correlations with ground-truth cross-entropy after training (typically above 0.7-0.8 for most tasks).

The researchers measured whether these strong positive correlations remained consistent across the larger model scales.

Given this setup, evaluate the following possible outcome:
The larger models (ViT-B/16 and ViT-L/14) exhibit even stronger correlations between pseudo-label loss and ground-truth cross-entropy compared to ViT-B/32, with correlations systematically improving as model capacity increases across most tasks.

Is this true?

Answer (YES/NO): NO